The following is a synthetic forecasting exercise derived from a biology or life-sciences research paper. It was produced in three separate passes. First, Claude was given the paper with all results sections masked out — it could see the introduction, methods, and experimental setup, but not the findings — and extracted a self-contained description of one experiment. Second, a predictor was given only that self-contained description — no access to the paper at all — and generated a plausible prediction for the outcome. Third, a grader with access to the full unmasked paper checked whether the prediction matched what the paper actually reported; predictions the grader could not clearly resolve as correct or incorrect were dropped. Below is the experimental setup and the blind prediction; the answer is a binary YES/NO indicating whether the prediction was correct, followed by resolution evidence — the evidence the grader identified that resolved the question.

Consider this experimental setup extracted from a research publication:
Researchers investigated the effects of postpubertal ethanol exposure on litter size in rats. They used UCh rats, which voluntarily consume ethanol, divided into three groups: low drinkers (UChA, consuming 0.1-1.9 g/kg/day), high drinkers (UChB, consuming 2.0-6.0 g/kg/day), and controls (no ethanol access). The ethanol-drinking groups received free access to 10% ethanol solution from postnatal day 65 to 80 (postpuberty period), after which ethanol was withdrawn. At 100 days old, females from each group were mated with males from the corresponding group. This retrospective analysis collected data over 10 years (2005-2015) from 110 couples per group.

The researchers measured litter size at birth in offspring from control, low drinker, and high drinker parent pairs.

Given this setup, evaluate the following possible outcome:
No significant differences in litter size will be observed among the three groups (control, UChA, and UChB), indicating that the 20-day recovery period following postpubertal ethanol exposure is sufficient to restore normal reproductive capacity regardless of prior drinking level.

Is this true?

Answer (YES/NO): NO